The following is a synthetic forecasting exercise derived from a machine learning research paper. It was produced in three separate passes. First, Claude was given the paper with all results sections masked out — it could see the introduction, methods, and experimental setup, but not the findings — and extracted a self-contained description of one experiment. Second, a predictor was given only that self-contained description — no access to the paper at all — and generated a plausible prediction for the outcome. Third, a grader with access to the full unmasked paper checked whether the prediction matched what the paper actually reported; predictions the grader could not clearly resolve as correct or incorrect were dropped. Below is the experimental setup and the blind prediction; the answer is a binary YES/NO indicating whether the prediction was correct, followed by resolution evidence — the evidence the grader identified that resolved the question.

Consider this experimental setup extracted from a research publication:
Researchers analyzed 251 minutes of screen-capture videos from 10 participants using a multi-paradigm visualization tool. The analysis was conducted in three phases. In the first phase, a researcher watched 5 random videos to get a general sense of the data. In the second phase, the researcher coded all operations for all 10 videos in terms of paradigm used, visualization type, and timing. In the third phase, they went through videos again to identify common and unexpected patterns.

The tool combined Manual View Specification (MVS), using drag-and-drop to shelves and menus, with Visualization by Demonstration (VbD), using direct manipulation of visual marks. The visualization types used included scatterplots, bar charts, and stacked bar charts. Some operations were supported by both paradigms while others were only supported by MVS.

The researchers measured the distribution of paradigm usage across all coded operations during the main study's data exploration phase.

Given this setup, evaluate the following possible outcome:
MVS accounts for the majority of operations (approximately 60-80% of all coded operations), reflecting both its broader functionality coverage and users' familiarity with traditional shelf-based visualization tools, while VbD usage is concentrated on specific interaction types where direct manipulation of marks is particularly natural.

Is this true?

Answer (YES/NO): YES